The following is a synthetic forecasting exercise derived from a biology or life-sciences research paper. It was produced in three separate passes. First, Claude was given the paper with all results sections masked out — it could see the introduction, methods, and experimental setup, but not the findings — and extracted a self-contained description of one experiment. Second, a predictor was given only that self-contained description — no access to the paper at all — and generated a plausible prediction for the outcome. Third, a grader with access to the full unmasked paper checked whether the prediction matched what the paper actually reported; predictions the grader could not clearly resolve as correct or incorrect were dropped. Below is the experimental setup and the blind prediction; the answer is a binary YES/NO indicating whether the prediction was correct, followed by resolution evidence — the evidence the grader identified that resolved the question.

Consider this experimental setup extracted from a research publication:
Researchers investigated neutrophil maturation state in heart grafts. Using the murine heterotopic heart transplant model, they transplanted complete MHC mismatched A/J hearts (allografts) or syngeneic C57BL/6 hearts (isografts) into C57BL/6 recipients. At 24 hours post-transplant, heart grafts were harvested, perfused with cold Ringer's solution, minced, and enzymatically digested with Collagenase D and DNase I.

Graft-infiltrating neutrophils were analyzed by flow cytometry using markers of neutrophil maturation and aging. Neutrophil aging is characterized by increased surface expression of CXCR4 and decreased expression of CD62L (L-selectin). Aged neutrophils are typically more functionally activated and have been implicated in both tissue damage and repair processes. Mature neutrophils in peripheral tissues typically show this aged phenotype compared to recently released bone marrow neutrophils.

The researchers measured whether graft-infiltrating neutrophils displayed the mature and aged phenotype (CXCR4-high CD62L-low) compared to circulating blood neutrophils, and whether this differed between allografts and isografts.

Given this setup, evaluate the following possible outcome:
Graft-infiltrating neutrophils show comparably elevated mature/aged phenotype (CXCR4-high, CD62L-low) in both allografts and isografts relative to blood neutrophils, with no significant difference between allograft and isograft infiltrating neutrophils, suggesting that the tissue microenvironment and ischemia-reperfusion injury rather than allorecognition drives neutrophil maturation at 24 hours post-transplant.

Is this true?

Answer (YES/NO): YES